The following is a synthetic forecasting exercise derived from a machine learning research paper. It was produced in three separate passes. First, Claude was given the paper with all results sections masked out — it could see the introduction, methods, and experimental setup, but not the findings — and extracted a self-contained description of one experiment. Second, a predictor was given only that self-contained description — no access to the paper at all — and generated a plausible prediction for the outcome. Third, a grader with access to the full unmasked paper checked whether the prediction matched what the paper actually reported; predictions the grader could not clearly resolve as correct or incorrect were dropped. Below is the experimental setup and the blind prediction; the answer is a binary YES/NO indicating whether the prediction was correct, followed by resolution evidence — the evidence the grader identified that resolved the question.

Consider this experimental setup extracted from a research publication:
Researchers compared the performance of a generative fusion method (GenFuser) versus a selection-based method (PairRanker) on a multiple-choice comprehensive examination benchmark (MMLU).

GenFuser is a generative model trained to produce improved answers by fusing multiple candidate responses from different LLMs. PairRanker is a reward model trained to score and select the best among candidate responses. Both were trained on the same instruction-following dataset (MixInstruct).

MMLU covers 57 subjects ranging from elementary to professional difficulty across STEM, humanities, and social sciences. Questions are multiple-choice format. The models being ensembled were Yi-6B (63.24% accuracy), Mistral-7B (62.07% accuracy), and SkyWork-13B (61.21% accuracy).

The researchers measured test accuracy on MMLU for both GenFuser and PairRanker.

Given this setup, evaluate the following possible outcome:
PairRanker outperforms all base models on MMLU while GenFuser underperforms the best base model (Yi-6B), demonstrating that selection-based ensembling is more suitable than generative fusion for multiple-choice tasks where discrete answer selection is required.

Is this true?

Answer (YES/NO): YES